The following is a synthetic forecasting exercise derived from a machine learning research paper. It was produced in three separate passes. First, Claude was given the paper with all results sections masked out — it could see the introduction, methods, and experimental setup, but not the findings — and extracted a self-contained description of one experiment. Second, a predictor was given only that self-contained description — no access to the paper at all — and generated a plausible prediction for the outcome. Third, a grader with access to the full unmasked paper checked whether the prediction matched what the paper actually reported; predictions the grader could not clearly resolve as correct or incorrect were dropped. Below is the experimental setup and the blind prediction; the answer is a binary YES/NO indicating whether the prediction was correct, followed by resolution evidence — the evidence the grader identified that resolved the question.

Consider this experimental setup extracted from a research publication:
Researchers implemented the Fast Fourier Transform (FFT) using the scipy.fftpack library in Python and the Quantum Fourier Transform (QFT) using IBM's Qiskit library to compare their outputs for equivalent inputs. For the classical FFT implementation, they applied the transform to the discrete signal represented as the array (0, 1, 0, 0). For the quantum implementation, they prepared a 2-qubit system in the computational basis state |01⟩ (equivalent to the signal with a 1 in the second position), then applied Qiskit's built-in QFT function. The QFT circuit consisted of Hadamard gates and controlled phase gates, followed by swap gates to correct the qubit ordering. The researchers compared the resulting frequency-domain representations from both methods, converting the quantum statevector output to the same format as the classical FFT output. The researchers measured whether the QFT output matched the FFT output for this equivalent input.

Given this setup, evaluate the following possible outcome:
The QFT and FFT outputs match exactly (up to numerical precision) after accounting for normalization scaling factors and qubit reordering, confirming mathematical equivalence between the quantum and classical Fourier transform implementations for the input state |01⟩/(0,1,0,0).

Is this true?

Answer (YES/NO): YES